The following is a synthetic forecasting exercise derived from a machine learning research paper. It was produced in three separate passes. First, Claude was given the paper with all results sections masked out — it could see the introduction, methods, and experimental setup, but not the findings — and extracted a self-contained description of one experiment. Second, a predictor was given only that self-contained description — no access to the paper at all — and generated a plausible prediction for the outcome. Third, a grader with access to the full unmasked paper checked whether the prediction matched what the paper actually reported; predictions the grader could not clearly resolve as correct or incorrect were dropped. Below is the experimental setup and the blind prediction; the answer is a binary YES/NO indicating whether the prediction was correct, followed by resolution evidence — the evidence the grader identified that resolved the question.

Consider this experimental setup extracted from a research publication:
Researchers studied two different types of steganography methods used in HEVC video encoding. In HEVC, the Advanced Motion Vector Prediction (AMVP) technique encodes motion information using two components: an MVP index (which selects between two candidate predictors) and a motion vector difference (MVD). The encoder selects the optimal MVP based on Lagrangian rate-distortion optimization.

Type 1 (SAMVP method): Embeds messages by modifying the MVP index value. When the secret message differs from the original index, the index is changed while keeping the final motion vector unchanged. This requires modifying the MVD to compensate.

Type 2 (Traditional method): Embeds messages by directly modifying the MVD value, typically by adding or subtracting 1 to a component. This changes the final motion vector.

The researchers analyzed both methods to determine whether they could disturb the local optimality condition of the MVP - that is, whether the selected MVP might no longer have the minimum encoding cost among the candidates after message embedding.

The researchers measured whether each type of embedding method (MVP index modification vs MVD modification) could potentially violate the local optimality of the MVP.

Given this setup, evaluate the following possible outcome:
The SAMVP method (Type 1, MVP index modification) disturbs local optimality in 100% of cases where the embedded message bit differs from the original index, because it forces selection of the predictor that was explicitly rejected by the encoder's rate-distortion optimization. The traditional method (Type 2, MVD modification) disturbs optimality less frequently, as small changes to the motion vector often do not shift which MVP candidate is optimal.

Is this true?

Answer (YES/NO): YES